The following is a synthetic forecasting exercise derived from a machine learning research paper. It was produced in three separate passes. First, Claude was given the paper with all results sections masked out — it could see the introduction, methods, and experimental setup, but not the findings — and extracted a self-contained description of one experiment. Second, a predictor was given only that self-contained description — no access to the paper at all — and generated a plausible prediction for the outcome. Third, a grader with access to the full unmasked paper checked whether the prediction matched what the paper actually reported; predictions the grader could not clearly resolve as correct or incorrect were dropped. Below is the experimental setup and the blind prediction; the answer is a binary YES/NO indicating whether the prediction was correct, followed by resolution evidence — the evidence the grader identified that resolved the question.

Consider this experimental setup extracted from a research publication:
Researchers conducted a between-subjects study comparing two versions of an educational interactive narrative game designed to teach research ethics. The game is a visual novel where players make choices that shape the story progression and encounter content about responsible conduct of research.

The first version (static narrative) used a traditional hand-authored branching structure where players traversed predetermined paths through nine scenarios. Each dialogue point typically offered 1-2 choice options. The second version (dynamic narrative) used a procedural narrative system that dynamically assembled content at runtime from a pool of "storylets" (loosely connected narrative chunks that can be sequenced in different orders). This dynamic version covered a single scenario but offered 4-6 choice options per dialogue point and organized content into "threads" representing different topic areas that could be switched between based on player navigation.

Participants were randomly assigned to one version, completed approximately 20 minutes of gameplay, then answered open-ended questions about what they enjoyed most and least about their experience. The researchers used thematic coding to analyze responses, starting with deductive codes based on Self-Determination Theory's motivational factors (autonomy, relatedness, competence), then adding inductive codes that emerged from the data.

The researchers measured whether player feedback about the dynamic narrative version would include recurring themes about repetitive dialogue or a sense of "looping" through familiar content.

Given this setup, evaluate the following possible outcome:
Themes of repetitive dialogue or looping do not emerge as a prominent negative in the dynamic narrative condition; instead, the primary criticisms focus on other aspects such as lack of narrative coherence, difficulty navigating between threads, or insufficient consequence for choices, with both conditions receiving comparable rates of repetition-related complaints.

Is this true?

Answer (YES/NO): NO